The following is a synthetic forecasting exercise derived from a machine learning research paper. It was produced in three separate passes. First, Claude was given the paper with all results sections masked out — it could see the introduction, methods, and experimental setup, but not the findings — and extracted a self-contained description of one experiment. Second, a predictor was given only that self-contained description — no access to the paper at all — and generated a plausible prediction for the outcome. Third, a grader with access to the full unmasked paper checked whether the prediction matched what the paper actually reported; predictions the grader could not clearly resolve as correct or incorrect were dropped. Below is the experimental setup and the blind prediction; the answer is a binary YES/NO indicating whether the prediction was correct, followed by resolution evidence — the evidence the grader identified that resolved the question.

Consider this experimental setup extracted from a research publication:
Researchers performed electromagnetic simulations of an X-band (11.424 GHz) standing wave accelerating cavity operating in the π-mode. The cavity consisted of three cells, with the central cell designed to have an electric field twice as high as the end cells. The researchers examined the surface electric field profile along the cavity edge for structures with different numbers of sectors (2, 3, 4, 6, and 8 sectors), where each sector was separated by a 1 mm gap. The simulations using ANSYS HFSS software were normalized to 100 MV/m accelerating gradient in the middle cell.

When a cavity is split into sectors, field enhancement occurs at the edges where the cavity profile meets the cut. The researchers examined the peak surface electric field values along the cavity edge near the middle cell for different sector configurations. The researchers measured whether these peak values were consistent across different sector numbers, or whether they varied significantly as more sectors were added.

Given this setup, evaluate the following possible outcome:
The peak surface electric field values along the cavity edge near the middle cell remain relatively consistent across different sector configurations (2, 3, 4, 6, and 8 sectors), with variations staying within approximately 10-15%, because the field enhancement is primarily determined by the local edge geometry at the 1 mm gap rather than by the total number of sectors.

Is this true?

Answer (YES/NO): YES